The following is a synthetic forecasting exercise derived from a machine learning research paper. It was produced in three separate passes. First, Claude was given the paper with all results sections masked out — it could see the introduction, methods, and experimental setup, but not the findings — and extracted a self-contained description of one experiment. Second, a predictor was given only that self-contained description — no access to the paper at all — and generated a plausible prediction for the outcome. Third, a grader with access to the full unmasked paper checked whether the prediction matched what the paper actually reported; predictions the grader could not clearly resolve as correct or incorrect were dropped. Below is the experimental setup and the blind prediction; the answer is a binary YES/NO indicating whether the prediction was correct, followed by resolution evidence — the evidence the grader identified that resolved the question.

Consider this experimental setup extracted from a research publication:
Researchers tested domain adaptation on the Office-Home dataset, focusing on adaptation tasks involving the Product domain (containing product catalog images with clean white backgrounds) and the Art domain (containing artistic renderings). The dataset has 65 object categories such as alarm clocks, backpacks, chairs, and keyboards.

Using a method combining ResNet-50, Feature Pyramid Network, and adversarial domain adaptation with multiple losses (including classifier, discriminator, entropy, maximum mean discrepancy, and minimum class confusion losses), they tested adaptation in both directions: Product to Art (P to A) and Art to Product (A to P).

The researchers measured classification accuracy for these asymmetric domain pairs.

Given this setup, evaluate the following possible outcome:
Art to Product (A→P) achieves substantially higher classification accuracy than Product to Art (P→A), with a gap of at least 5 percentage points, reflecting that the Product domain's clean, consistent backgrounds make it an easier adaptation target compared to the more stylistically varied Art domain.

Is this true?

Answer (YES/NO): YES